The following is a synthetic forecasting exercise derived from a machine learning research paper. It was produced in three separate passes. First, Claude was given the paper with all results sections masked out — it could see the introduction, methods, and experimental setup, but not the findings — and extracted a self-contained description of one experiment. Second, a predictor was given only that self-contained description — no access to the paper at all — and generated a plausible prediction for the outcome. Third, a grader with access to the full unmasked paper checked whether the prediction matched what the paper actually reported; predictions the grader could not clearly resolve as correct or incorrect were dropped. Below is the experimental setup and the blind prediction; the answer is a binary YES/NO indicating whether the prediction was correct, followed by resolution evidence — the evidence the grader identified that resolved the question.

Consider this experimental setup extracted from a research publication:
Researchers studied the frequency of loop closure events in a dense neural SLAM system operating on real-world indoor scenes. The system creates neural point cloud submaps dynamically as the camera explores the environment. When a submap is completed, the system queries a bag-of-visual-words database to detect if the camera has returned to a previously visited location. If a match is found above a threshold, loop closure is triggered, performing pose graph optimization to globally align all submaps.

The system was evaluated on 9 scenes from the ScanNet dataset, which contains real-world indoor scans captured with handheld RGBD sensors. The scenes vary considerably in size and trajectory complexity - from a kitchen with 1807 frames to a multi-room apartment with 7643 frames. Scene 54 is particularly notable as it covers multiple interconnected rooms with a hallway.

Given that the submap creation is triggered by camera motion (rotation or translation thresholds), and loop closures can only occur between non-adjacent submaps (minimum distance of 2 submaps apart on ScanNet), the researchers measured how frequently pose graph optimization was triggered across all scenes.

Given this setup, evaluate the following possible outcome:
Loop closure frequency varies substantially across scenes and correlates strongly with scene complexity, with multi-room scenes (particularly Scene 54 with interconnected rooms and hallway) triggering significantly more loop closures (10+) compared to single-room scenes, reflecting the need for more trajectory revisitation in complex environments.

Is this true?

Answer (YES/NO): NO